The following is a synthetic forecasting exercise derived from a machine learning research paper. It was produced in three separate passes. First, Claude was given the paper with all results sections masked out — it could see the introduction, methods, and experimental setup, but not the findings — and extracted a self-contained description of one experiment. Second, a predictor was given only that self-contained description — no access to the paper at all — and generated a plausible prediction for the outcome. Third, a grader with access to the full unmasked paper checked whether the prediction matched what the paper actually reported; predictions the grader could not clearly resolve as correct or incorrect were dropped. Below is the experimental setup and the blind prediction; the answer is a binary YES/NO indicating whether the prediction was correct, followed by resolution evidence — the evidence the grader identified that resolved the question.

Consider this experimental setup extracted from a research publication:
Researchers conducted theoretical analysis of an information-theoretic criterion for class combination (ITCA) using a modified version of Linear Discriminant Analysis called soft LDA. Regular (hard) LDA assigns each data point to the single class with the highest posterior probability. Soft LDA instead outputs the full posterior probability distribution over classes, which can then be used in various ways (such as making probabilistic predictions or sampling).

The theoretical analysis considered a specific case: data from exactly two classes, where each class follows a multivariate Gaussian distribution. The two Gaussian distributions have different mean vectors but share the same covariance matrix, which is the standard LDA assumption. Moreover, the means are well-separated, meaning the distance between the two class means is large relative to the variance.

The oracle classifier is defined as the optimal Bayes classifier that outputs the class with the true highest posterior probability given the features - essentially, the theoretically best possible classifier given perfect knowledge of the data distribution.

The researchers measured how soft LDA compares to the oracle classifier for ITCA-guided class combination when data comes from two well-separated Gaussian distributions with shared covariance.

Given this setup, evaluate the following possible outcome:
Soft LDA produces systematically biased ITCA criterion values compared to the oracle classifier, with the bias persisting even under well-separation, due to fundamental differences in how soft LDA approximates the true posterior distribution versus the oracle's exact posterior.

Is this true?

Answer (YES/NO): NO